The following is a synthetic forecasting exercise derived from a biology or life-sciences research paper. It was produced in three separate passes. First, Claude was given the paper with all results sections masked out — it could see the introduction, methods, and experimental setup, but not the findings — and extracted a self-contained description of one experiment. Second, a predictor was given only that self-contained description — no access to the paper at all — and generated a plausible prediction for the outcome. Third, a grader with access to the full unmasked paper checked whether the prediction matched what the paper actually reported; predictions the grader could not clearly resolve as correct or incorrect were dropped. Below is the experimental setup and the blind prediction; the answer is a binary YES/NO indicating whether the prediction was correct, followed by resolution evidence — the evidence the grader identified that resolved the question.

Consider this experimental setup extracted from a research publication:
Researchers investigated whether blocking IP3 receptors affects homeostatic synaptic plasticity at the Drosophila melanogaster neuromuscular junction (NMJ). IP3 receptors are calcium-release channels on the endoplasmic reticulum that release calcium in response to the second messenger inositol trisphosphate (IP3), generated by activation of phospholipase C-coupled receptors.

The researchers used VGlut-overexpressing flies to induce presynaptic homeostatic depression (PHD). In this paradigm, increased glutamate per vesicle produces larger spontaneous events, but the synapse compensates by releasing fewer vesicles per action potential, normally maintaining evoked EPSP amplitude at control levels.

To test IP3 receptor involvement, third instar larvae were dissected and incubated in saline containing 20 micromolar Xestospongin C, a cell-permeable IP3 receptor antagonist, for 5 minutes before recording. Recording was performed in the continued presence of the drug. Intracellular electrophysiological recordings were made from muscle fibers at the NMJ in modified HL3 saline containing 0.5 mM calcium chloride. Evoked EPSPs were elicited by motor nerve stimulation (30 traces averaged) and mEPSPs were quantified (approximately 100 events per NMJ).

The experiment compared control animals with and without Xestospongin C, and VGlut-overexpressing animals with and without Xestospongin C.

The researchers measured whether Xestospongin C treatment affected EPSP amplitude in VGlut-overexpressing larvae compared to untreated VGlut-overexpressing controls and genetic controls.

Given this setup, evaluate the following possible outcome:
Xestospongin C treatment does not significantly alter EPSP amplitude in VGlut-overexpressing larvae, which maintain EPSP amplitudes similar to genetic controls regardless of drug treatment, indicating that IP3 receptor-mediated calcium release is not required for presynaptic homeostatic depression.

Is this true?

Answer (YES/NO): NO